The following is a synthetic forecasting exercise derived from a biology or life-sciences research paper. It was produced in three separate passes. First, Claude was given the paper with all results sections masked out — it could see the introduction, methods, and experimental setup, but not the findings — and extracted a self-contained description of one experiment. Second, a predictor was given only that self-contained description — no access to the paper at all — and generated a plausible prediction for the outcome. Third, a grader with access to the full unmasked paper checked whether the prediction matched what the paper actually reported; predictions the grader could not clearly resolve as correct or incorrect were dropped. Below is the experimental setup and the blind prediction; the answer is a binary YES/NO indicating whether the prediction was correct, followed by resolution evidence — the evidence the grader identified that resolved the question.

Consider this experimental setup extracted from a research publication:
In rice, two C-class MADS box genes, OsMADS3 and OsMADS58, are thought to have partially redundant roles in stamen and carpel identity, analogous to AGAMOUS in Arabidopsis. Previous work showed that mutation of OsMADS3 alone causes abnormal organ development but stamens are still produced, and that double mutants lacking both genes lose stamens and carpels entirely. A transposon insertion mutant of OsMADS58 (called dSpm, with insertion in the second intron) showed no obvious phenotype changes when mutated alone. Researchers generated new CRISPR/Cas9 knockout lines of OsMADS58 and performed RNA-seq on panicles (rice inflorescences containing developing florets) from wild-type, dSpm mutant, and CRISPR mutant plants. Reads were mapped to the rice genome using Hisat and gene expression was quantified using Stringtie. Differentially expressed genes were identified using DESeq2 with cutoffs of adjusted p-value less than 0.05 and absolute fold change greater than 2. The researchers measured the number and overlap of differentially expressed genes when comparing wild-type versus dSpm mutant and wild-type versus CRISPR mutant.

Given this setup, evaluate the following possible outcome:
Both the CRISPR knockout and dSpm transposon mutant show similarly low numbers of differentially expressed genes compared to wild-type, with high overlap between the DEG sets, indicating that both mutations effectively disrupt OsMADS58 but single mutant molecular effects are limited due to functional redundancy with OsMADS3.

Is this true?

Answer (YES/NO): NO